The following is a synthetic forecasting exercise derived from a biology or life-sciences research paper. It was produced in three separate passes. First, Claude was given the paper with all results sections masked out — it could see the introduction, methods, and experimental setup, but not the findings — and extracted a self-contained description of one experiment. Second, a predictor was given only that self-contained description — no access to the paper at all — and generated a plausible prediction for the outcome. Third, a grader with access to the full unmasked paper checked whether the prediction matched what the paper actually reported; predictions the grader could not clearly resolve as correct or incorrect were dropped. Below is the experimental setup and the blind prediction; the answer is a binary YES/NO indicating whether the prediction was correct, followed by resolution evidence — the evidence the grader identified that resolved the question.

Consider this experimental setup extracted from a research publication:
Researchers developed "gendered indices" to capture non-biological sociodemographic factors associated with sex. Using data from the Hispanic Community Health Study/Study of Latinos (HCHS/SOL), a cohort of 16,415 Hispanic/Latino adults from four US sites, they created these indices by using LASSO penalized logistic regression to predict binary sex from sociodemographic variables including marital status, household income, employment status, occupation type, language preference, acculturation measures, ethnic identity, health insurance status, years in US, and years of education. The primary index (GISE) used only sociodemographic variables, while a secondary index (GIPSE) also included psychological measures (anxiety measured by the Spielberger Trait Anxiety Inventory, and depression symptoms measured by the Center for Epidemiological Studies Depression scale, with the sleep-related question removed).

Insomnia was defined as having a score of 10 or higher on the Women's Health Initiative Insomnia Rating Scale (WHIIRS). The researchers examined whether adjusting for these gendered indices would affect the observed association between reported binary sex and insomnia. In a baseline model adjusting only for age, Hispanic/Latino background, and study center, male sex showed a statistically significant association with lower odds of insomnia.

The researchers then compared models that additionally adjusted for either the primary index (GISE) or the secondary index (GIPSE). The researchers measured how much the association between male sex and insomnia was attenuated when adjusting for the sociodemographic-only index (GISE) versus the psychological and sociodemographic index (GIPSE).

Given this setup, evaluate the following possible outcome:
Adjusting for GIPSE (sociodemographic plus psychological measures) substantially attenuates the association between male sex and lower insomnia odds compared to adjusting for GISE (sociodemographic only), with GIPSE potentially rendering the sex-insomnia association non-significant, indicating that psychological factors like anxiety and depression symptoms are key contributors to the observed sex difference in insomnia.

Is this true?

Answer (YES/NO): NO